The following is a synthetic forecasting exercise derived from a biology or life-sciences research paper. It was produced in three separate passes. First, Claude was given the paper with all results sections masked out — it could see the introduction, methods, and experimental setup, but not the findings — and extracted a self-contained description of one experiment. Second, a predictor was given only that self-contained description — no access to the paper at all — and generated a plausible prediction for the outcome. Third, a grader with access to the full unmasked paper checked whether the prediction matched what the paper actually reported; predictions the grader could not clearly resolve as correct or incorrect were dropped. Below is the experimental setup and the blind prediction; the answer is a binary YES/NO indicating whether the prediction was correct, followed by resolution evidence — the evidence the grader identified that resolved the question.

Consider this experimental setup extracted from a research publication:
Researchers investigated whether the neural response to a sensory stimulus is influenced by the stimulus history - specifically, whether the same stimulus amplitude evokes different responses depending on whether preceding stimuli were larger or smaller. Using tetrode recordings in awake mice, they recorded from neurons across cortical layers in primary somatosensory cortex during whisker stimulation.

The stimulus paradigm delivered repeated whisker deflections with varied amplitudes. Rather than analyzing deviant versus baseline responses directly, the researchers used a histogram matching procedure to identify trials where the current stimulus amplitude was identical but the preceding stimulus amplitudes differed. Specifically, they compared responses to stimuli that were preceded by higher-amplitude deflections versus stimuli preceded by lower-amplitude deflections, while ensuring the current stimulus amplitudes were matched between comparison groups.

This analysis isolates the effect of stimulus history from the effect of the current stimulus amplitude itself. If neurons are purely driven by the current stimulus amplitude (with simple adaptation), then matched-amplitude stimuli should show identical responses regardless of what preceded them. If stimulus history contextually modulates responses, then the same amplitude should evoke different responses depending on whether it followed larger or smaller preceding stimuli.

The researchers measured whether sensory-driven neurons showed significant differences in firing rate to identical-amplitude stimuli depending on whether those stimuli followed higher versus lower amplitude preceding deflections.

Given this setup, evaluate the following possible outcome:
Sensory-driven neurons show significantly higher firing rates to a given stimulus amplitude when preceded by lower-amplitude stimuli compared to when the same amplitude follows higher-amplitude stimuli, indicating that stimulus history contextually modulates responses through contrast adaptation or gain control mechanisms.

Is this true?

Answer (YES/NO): NO